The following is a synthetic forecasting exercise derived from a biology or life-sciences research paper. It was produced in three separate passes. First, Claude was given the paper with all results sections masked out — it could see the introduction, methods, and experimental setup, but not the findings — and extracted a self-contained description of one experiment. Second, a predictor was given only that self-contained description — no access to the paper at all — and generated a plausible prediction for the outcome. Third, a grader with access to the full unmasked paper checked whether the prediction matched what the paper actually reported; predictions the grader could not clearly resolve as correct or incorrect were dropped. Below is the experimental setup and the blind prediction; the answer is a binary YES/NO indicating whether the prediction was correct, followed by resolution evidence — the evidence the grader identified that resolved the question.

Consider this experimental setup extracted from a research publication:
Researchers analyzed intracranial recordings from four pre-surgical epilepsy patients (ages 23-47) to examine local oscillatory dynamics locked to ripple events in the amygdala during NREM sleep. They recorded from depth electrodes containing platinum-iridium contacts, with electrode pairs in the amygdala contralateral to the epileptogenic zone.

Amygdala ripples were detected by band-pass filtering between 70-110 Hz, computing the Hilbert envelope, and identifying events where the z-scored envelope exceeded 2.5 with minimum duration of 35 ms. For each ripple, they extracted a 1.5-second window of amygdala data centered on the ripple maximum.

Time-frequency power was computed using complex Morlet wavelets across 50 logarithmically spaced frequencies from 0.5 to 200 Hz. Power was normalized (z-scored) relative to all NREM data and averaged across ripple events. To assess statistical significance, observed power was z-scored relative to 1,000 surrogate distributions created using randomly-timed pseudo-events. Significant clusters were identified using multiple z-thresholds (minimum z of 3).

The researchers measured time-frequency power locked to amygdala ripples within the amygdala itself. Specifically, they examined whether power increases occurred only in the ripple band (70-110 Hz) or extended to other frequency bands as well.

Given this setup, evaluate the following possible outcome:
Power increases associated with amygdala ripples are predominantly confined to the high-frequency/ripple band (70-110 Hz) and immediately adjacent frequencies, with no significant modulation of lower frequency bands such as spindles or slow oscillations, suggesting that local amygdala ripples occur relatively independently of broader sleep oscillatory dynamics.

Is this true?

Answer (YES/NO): NO